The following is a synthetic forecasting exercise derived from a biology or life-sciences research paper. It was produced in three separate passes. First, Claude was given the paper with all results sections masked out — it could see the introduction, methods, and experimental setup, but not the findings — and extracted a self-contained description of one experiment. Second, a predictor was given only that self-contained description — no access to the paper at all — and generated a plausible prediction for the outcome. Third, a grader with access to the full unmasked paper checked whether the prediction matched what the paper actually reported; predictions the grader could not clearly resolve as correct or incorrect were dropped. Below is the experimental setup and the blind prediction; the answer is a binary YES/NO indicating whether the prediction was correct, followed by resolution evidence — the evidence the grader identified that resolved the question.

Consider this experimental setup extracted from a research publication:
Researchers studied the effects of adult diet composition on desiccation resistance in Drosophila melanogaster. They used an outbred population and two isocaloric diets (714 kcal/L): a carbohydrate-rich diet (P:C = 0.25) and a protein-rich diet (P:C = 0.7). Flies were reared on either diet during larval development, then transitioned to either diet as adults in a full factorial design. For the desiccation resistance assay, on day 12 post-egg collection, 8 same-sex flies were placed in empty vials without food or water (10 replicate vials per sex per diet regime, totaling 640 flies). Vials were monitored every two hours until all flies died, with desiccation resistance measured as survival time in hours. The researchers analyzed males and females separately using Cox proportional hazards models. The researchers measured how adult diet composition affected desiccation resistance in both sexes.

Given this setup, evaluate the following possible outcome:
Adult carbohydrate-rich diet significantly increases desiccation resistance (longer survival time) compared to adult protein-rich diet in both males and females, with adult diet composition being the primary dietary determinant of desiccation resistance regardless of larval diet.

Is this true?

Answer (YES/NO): YES